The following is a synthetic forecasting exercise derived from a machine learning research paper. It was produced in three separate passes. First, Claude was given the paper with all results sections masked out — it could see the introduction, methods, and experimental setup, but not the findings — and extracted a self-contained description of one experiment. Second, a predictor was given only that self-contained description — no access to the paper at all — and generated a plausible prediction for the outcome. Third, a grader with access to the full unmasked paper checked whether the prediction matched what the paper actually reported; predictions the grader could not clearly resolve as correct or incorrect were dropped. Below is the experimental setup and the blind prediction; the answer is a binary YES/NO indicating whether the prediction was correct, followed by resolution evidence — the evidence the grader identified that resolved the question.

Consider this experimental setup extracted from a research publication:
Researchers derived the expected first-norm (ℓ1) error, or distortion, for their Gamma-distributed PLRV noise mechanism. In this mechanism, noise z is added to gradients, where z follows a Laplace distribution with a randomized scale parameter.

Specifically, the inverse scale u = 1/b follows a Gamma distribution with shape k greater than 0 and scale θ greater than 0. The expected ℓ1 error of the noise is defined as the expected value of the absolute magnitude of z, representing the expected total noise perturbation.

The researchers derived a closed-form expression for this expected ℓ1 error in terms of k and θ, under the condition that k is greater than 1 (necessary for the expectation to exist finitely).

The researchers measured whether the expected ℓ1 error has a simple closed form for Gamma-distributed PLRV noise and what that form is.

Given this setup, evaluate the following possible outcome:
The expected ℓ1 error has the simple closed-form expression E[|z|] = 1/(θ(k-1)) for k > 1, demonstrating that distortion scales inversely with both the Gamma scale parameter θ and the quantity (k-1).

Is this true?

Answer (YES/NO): YES